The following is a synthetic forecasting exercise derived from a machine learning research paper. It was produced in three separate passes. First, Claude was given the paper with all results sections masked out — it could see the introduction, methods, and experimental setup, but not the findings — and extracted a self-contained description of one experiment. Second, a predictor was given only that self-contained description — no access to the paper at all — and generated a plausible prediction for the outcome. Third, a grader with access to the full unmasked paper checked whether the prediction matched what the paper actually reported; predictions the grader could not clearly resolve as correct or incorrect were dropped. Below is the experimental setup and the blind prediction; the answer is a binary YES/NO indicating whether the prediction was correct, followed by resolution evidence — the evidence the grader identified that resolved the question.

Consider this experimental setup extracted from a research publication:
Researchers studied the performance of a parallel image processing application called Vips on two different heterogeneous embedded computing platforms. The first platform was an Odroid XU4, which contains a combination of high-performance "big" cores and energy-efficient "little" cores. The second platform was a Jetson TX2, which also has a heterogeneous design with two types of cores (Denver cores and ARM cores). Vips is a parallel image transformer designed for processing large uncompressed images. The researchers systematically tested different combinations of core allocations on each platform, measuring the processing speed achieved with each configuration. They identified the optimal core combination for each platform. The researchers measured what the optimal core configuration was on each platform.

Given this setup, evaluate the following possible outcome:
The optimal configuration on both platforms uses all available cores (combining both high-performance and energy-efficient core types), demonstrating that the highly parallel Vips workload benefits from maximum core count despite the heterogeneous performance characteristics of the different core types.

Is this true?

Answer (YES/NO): NO